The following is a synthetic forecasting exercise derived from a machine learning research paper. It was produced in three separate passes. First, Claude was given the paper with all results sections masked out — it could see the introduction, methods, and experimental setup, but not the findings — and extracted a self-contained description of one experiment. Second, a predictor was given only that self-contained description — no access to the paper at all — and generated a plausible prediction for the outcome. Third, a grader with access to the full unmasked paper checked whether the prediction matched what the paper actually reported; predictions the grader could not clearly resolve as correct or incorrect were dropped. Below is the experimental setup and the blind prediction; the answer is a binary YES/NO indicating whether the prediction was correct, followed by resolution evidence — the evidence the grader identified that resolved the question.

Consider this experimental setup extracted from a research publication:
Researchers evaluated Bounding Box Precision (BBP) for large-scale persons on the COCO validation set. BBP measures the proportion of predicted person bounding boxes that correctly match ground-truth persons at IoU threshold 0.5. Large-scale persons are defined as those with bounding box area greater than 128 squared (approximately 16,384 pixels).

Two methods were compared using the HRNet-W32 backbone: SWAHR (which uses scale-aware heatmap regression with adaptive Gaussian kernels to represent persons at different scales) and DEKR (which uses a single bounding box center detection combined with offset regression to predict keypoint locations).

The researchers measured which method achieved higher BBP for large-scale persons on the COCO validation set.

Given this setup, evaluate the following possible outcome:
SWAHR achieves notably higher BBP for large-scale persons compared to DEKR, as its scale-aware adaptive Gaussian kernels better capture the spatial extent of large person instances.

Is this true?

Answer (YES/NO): NO